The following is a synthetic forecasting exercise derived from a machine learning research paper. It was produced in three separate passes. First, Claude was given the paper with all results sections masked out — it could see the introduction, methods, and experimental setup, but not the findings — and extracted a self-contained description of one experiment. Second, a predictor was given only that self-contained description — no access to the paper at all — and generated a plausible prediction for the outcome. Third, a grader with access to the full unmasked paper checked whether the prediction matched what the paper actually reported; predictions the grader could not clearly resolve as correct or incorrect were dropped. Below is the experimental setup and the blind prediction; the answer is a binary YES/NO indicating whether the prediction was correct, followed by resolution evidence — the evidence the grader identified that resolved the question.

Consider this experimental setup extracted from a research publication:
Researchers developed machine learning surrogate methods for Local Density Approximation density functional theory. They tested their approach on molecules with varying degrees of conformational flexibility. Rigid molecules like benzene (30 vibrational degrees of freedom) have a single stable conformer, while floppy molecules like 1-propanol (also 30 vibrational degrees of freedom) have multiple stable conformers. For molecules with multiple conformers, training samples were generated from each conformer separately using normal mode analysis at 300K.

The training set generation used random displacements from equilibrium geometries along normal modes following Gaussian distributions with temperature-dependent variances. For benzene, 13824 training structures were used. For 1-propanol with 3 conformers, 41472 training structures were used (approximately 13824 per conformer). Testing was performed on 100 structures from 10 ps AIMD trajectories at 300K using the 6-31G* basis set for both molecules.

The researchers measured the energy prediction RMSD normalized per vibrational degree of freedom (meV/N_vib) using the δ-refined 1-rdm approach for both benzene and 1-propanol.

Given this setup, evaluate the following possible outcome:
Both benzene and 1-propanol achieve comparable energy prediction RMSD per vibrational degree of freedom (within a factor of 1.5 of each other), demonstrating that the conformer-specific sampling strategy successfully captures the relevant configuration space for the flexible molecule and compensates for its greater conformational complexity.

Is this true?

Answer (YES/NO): NO